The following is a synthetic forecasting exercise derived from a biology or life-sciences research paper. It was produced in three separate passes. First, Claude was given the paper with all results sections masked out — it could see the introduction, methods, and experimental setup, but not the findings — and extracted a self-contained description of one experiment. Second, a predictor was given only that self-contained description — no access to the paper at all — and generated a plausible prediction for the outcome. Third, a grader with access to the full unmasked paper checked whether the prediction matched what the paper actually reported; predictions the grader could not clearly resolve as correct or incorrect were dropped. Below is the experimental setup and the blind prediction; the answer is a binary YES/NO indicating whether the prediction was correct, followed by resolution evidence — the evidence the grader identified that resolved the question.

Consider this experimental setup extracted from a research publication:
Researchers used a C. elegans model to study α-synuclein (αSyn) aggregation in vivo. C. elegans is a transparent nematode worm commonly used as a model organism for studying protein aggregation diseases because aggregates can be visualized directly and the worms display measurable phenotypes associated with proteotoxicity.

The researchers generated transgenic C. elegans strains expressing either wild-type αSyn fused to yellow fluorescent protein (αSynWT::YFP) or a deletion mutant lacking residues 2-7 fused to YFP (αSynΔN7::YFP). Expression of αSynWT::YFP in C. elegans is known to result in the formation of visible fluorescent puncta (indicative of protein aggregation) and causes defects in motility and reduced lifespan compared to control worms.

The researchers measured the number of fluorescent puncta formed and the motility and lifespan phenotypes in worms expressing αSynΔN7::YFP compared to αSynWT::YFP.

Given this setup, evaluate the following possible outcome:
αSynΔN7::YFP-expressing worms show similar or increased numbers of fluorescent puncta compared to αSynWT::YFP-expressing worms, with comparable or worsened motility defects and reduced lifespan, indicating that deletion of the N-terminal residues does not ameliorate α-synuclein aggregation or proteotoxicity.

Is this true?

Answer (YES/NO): NO